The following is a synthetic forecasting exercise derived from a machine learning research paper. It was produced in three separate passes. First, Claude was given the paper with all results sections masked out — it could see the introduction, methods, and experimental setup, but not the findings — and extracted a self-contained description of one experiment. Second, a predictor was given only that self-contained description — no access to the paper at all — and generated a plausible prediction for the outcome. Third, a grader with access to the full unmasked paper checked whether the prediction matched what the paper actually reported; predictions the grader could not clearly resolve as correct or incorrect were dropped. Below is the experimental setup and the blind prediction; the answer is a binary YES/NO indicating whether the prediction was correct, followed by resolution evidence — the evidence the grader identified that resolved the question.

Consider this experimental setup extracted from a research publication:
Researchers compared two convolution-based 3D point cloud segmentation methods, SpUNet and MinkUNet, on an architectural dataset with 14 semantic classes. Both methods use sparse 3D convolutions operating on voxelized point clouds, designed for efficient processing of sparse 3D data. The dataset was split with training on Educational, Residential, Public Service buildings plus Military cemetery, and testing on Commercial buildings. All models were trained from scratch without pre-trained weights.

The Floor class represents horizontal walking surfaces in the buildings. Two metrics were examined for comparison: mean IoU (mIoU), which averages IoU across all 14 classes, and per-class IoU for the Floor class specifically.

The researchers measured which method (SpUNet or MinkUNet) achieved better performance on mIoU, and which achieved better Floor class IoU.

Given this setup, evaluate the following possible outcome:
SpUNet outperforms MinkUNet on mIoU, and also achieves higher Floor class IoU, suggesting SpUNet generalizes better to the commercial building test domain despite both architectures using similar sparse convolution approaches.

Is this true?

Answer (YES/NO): NO